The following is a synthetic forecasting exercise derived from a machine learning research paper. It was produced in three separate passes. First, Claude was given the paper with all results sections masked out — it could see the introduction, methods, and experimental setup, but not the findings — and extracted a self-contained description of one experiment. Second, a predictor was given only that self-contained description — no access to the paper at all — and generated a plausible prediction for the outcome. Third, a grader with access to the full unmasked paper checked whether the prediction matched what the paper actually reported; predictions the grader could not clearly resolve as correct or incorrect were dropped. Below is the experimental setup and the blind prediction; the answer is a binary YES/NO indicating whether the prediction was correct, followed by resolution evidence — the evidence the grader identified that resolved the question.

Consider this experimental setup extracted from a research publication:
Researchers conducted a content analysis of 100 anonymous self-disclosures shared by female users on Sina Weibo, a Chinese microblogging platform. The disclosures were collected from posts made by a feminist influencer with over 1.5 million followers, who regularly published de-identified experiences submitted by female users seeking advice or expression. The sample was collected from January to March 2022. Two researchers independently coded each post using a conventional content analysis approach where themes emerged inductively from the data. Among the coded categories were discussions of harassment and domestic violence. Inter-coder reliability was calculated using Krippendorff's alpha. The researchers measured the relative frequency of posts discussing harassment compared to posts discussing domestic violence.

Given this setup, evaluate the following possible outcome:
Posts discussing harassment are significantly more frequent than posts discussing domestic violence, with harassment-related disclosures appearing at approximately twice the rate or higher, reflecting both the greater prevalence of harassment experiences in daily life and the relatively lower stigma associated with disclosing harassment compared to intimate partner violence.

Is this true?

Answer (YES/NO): NO